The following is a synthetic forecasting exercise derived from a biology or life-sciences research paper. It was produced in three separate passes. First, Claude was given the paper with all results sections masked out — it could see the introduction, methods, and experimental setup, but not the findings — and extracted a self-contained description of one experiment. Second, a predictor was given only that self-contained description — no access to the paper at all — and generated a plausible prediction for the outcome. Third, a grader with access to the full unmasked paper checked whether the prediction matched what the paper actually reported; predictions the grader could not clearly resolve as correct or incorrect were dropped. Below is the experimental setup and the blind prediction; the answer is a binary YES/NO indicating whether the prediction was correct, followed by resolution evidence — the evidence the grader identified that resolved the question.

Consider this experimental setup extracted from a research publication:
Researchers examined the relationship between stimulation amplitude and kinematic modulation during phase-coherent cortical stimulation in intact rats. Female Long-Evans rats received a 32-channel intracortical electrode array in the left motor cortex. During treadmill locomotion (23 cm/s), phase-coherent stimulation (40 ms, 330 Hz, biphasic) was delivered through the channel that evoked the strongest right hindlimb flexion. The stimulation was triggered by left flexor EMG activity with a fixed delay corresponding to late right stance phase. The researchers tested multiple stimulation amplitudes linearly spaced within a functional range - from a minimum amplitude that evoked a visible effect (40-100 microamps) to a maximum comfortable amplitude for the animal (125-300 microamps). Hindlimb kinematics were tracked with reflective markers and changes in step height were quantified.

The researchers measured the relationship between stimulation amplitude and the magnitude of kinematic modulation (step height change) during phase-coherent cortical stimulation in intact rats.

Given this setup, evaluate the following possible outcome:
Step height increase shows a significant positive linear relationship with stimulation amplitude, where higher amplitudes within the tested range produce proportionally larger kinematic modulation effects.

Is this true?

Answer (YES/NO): YES